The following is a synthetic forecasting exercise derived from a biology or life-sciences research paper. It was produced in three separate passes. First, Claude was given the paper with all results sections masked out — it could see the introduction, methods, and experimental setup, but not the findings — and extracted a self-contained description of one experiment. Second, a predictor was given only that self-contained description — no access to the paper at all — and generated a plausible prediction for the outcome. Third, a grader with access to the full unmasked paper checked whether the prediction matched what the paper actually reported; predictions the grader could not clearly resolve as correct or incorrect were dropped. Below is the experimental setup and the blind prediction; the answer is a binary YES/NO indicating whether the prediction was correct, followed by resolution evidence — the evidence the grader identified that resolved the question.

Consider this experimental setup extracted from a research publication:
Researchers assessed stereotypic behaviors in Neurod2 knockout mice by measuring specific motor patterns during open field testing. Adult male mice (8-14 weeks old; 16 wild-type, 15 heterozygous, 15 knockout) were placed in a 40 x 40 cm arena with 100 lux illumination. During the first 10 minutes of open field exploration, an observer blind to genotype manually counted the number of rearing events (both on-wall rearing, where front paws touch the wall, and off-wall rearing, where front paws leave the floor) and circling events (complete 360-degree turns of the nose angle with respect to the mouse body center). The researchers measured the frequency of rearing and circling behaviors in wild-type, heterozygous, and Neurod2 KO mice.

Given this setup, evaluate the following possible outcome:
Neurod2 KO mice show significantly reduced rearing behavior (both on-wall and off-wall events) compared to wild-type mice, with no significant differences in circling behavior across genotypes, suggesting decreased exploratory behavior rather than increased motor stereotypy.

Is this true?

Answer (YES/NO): NO